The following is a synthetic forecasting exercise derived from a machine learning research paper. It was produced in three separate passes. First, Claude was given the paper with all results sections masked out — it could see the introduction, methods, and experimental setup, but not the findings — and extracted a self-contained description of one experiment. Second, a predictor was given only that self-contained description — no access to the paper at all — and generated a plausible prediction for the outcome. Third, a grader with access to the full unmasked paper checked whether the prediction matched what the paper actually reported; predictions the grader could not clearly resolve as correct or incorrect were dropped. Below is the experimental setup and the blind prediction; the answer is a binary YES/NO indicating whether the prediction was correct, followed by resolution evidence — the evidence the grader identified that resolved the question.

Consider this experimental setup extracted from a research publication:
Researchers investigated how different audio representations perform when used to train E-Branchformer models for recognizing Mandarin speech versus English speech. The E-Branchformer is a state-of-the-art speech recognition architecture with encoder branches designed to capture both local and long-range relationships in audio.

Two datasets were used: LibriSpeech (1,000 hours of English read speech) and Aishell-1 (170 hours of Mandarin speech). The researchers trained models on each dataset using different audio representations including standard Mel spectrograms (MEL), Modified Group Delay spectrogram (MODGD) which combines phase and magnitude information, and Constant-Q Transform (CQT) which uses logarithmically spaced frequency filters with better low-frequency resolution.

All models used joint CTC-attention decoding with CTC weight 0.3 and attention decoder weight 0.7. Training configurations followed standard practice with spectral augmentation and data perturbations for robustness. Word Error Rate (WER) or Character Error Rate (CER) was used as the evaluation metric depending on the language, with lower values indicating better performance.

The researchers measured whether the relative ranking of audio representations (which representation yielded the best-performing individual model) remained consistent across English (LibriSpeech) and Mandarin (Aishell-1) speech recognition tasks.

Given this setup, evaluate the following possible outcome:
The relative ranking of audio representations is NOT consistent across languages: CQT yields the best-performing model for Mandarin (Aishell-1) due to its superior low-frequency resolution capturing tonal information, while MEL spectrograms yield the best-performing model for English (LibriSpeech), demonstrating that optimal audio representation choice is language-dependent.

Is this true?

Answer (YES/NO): NO